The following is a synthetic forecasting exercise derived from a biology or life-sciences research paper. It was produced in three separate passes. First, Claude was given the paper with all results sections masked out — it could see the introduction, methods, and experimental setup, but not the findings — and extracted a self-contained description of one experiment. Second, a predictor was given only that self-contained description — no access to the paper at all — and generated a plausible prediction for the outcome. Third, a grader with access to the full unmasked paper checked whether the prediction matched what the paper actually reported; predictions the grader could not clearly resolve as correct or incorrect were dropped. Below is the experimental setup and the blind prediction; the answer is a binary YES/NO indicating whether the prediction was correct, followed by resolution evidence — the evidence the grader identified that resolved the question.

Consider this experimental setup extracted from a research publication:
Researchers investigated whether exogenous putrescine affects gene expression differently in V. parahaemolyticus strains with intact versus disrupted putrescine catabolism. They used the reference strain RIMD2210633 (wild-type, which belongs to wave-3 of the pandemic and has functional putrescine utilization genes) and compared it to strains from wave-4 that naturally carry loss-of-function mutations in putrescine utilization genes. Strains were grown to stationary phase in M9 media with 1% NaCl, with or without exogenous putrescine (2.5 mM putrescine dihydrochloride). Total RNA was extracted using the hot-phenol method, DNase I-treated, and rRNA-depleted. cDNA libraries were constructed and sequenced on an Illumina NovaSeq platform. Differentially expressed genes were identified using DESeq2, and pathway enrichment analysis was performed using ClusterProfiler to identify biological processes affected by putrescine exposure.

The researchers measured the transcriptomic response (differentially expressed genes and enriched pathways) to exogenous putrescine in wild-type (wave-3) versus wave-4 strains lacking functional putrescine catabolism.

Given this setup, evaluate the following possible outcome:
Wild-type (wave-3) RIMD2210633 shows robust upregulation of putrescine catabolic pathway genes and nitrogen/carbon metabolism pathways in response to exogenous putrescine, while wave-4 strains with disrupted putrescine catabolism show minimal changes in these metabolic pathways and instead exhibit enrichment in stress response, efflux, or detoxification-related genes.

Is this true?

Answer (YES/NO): NO